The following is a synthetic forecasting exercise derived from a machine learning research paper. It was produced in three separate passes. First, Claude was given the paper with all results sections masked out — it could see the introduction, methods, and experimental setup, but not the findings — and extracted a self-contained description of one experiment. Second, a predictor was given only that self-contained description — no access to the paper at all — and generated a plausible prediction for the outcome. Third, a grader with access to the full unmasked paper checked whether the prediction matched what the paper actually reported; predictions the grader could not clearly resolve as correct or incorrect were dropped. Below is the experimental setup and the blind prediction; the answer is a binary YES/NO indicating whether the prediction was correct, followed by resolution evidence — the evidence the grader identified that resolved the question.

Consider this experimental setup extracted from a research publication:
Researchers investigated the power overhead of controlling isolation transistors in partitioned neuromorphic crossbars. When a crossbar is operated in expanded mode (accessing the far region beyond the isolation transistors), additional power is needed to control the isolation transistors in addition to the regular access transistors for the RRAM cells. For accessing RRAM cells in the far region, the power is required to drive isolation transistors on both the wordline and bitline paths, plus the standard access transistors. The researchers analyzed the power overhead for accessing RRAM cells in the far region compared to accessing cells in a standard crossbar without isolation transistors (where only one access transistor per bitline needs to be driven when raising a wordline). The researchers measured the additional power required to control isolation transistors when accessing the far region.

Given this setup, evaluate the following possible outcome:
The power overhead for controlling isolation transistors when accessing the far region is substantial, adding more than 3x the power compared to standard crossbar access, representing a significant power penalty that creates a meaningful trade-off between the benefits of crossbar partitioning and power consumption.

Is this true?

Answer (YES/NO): NO